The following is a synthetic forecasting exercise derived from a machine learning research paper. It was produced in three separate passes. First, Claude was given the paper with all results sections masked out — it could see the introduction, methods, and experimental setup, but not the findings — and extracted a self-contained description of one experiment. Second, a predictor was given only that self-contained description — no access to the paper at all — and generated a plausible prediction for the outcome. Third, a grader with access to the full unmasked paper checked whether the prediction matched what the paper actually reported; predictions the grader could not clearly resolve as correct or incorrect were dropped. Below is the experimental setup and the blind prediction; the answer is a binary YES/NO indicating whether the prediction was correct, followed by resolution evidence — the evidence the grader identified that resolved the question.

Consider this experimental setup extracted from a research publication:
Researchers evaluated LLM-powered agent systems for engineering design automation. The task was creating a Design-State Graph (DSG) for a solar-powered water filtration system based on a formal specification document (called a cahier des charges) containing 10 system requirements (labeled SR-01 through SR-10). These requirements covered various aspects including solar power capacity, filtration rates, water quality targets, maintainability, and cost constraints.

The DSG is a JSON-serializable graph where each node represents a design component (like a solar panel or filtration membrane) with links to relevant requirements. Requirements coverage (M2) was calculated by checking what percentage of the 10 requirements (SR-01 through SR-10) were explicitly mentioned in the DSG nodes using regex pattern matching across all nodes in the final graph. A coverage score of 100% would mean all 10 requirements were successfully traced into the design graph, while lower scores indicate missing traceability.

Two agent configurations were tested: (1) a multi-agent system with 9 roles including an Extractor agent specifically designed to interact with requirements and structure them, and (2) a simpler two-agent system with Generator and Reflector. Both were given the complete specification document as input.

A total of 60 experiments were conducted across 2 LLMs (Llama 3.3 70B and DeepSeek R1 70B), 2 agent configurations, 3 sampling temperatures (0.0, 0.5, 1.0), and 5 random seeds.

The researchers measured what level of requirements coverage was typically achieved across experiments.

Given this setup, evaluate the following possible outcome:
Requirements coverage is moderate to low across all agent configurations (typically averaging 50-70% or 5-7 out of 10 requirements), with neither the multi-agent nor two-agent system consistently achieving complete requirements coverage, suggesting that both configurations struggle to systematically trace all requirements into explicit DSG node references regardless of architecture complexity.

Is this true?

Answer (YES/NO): NO